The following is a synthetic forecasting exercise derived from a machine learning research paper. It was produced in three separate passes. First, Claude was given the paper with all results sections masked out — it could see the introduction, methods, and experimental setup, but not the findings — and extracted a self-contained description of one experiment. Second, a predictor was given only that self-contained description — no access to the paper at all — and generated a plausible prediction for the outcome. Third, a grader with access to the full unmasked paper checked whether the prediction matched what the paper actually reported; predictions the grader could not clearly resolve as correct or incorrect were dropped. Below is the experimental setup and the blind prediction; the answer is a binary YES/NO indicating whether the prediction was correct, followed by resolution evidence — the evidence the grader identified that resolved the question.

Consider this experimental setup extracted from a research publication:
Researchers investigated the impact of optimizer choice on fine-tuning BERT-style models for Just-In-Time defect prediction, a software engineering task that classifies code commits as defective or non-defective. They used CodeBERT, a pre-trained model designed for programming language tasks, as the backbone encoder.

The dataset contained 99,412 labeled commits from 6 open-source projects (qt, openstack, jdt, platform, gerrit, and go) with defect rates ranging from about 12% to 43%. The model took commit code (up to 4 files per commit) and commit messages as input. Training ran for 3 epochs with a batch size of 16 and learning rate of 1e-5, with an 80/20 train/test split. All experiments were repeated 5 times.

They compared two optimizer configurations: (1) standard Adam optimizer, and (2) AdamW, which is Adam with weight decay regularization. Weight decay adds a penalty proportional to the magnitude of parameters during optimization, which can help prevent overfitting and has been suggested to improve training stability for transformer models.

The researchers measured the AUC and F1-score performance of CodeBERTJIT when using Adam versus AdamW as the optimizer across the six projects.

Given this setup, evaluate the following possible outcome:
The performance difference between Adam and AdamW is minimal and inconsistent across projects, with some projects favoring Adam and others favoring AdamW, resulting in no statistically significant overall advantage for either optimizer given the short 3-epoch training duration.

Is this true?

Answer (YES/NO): NO